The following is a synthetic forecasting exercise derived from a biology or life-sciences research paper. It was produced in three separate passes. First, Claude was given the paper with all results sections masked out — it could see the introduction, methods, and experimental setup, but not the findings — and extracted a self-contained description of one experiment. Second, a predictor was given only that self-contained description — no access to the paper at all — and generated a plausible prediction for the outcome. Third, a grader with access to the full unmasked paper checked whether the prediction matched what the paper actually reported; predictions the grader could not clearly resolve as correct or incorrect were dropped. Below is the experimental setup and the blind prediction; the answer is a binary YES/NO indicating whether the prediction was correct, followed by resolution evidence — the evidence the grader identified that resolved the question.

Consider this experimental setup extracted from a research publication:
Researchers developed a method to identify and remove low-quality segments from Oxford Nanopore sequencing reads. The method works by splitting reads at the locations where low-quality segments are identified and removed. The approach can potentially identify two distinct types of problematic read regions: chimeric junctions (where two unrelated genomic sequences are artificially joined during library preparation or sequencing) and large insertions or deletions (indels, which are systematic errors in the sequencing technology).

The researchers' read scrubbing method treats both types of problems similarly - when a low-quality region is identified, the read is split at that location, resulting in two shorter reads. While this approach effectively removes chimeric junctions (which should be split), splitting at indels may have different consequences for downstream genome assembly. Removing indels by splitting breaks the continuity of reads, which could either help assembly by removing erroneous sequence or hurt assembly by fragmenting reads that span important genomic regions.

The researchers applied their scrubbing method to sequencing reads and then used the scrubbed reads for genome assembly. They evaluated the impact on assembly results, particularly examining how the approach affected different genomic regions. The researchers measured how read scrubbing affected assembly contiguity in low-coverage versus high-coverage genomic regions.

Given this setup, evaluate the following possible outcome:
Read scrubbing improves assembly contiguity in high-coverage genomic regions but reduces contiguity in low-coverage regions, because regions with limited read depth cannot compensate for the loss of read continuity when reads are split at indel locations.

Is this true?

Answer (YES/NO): YES